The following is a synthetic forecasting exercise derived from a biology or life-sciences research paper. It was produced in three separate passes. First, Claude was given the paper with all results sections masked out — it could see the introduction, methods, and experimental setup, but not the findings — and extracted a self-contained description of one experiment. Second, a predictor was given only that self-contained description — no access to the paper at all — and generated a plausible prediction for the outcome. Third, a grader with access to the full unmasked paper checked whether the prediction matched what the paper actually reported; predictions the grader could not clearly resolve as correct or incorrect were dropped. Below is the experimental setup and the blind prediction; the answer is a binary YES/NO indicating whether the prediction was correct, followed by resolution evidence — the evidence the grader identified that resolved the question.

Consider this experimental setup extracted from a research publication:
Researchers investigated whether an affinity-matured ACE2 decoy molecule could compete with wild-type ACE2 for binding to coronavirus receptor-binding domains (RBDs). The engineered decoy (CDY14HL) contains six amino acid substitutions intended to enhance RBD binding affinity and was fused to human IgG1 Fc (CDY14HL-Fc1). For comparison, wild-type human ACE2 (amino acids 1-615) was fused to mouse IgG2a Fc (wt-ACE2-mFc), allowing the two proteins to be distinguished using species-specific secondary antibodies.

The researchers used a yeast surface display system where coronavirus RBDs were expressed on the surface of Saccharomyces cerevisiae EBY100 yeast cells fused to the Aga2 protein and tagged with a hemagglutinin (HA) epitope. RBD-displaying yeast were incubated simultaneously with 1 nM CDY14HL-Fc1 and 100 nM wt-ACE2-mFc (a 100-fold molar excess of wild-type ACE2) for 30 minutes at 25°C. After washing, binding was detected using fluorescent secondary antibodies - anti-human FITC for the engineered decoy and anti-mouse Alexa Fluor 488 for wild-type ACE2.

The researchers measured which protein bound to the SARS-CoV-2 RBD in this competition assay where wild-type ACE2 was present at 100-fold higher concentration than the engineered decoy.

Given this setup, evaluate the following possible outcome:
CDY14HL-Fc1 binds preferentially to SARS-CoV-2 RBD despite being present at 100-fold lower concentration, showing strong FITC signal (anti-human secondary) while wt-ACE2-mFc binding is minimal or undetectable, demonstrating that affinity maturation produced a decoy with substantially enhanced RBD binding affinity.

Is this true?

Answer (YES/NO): NO